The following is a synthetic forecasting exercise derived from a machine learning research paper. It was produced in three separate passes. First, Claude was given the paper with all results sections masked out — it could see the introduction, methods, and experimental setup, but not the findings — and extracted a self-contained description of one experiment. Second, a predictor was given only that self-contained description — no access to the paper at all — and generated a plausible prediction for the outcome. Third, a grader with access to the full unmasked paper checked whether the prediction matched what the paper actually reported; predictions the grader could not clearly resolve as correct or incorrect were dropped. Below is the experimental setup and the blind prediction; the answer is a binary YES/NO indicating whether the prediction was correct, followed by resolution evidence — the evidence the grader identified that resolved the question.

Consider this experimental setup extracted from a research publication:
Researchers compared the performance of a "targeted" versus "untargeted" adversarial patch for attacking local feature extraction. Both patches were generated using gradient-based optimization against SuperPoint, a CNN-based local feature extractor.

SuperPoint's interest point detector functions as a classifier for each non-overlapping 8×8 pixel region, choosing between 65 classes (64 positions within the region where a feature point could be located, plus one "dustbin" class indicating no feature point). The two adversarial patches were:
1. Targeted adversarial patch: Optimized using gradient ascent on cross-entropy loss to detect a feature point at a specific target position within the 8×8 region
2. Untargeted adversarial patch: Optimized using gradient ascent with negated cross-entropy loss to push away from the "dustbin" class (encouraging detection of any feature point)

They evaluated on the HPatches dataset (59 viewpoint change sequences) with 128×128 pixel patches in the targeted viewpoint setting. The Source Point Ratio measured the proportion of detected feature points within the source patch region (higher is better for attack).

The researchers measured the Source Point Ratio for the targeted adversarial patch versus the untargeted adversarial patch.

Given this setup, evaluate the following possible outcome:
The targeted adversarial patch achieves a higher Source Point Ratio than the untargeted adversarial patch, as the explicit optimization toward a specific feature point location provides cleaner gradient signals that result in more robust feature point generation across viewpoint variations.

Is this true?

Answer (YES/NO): NO